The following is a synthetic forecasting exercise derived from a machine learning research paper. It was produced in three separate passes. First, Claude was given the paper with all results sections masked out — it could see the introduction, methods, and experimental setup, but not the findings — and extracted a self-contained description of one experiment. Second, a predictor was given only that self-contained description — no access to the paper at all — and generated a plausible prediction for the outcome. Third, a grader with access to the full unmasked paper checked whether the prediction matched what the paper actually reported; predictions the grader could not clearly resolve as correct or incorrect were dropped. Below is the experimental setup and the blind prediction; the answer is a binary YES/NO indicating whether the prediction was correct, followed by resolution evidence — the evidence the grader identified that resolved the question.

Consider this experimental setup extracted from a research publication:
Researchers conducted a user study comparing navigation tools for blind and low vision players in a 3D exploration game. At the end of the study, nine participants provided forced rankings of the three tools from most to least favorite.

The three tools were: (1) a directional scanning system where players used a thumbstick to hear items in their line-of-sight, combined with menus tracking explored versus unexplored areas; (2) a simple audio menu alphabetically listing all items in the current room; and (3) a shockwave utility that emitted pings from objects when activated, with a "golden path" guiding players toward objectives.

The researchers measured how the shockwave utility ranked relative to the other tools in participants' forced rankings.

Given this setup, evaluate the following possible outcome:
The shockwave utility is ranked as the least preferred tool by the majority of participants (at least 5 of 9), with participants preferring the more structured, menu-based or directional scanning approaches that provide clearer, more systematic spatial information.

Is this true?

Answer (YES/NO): YES